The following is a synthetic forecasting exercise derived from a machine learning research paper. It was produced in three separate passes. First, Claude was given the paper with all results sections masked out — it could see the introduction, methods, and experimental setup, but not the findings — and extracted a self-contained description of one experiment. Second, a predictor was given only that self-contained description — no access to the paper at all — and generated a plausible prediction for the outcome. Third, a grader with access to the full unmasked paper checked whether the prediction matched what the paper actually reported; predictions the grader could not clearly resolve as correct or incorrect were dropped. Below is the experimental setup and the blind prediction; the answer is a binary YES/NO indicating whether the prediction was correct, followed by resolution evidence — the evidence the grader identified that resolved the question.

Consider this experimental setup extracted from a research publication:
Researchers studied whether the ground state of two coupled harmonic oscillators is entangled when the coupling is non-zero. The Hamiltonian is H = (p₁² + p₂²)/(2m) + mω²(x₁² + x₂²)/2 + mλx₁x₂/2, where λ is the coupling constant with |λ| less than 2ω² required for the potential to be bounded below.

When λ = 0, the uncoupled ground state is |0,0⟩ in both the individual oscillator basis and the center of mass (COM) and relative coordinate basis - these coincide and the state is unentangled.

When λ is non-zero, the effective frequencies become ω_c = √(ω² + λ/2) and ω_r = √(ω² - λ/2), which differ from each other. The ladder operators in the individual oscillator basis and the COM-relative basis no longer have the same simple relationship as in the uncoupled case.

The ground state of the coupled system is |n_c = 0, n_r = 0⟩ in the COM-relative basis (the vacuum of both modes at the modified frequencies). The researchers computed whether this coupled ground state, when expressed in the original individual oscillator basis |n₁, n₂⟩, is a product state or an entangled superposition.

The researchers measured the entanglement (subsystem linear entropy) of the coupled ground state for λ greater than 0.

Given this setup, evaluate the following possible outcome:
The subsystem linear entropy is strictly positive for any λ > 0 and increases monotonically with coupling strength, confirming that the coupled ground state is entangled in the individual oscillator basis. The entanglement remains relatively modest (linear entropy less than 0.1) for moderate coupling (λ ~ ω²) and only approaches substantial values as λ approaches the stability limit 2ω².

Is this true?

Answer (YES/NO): YES